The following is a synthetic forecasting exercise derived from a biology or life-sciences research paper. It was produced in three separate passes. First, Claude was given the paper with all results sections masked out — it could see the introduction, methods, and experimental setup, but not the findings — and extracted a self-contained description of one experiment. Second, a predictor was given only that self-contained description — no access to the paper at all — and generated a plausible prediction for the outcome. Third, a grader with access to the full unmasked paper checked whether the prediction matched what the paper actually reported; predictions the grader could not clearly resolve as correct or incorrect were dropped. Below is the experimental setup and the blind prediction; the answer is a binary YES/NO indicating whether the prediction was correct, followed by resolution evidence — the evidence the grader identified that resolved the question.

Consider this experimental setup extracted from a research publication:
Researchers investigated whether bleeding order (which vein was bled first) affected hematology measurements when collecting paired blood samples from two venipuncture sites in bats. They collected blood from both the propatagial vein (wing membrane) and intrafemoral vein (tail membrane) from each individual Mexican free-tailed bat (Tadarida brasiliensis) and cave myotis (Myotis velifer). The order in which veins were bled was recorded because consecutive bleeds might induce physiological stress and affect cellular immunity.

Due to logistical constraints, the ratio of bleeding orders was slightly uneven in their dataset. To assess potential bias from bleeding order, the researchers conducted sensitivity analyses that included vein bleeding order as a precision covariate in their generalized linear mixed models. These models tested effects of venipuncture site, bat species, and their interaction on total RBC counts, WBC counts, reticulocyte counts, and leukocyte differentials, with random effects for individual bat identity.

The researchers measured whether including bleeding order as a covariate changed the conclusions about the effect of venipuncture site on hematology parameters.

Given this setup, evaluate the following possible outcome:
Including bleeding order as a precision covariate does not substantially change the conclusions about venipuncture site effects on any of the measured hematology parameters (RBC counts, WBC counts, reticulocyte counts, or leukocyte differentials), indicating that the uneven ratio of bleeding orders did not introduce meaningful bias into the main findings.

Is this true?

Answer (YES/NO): YES